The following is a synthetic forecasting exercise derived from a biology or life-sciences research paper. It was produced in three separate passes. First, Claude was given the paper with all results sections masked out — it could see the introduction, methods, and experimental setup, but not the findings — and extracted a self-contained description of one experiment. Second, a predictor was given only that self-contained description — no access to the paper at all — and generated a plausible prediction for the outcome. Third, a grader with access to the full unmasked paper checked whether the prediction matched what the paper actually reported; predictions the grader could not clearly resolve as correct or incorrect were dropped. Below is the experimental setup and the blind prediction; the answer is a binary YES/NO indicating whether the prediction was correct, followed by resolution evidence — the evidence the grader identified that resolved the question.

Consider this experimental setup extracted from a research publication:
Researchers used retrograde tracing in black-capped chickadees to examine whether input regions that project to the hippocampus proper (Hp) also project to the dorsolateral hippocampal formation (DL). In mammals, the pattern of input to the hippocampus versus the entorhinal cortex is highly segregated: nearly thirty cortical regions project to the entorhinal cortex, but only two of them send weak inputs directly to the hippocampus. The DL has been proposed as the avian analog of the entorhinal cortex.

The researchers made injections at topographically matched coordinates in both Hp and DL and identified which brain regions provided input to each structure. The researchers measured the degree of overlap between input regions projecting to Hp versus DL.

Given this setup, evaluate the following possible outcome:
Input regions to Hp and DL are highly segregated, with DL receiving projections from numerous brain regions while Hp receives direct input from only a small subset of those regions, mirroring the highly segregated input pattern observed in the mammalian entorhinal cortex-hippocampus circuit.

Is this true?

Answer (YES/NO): NO